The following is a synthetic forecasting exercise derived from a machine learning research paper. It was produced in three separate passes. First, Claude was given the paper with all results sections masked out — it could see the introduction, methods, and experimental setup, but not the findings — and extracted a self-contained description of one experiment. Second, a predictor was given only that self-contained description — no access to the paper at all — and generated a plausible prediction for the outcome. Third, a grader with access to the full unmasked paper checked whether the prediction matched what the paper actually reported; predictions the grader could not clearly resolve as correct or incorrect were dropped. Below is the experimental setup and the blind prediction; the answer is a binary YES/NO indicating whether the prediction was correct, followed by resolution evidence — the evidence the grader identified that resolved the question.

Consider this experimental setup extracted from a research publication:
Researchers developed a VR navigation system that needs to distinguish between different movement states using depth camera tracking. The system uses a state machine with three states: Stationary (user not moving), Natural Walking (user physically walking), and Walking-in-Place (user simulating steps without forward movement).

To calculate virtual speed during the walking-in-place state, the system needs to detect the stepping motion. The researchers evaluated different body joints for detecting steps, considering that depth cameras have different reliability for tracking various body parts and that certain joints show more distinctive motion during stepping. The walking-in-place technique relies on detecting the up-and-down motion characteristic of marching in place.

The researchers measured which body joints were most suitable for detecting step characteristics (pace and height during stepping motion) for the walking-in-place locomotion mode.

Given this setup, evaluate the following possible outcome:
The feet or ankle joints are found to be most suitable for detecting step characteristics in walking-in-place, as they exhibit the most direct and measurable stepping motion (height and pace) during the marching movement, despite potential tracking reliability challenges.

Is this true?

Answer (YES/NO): NO